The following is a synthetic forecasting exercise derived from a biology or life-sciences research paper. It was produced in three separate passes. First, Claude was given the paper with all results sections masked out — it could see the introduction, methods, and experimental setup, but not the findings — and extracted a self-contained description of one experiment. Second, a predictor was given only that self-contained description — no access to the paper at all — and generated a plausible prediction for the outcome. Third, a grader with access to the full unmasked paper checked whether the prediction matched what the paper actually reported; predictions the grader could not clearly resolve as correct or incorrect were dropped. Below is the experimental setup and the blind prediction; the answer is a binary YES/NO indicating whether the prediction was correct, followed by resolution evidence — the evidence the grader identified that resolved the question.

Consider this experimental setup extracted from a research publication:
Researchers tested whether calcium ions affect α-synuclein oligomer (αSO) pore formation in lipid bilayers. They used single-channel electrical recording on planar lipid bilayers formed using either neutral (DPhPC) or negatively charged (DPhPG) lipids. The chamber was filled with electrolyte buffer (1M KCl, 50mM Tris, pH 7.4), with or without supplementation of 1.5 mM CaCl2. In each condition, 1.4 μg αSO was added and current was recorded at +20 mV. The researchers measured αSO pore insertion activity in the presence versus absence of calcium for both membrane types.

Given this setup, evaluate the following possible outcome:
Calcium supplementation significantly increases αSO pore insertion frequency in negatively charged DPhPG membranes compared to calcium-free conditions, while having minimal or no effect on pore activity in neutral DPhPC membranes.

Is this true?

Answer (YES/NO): NO